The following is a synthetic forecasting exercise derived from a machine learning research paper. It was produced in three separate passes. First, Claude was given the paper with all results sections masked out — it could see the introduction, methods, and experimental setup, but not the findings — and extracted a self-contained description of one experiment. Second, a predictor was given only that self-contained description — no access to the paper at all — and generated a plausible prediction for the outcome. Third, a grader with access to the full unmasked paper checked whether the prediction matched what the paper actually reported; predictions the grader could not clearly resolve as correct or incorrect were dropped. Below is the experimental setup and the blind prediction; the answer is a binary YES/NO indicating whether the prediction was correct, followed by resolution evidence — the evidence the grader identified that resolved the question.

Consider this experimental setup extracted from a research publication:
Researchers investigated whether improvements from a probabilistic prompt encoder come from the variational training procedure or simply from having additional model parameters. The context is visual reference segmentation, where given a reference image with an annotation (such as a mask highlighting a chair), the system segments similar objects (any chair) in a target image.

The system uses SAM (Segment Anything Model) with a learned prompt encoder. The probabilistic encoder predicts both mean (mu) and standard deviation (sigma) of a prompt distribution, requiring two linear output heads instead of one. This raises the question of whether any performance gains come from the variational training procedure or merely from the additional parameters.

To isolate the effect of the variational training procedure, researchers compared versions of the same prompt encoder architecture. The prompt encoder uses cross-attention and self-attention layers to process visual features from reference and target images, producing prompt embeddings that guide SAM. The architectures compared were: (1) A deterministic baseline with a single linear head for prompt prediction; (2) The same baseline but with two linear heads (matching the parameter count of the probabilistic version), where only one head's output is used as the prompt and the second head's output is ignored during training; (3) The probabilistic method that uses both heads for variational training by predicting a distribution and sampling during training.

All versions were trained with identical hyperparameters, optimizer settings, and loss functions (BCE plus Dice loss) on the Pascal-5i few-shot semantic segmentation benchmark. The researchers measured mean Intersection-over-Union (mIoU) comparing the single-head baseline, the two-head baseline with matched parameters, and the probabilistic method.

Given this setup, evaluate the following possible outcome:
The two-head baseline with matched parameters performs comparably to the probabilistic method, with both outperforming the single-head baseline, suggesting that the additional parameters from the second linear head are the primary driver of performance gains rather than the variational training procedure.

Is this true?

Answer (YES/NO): NO